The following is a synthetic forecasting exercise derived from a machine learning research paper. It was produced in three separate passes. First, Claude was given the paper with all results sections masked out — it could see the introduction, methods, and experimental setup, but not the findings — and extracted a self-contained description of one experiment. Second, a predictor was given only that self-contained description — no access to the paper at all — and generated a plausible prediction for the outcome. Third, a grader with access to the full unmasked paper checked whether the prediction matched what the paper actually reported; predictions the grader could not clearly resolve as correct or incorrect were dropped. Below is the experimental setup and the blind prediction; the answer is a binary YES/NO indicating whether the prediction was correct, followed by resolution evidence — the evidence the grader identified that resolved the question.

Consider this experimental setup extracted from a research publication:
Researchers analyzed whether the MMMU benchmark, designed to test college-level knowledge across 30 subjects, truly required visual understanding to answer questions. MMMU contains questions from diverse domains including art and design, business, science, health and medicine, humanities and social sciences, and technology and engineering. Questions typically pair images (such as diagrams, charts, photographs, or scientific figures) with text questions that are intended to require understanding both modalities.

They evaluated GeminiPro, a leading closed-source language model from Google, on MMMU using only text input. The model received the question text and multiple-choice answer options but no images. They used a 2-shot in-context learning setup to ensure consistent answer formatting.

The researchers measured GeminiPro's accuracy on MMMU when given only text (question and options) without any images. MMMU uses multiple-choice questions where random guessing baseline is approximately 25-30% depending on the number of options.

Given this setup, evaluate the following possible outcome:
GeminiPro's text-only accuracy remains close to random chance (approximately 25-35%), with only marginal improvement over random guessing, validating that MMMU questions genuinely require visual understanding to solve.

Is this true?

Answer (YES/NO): NO